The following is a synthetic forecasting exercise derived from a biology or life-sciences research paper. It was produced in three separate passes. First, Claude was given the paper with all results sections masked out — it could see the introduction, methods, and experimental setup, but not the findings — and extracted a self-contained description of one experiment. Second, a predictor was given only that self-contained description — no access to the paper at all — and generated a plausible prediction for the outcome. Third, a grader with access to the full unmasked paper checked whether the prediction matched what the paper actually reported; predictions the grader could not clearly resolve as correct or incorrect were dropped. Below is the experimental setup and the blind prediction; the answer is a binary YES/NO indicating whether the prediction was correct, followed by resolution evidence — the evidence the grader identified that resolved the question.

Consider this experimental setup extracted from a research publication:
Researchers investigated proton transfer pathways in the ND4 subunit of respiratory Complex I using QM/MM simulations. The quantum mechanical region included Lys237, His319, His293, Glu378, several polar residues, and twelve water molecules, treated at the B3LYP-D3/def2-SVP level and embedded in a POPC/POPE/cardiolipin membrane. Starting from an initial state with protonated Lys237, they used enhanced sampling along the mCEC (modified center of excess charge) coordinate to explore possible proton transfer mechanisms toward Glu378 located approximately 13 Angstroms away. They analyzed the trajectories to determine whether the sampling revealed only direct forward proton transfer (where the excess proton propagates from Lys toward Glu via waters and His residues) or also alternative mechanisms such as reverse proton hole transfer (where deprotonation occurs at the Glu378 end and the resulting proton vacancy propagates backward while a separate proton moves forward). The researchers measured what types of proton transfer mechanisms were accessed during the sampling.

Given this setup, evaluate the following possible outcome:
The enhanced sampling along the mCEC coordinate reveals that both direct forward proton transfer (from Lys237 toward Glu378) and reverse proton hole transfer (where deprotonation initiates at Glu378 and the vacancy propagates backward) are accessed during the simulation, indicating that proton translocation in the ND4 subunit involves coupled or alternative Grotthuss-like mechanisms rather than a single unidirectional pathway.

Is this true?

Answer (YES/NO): YES